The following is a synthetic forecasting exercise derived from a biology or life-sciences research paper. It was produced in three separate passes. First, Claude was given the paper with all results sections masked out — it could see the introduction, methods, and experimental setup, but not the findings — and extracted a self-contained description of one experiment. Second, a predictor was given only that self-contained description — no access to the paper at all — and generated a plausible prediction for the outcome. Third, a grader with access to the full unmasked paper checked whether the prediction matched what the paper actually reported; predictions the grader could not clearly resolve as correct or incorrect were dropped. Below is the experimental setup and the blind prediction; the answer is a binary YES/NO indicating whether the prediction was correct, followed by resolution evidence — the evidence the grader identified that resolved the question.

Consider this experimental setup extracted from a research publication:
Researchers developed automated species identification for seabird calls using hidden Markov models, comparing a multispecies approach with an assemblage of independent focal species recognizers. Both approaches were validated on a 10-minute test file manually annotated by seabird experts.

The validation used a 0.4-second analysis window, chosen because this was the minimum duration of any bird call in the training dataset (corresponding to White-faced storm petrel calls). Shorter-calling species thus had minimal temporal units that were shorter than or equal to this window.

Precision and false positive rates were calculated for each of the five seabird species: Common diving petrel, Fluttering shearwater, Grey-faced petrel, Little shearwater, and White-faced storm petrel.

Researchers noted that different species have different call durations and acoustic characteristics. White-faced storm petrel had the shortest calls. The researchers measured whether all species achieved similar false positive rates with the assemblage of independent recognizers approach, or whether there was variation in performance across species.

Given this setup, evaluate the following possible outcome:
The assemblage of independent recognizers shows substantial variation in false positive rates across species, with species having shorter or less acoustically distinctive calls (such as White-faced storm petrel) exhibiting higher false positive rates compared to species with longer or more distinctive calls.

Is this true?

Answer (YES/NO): NO